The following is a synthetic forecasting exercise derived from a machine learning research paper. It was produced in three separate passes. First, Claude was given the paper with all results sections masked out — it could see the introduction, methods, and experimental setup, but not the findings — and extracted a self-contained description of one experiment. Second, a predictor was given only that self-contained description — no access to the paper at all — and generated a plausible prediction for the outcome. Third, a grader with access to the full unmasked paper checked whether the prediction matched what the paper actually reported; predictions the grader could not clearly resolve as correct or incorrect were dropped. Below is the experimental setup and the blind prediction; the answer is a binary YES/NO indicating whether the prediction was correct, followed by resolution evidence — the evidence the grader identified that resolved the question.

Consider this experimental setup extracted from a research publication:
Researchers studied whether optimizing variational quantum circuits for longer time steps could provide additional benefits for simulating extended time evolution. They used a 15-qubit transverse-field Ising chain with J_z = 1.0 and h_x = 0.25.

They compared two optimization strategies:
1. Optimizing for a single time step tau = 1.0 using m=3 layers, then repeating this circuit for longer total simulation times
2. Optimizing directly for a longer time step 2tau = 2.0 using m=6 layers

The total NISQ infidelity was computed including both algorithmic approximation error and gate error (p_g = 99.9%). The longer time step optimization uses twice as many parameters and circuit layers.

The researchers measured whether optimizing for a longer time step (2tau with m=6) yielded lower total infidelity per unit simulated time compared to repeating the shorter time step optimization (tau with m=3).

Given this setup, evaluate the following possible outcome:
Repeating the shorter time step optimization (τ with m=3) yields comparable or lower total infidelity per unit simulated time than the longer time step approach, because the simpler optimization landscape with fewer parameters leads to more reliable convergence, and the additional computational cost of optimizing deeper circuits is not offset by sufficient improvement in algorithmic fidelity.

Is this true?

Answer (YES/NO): NO